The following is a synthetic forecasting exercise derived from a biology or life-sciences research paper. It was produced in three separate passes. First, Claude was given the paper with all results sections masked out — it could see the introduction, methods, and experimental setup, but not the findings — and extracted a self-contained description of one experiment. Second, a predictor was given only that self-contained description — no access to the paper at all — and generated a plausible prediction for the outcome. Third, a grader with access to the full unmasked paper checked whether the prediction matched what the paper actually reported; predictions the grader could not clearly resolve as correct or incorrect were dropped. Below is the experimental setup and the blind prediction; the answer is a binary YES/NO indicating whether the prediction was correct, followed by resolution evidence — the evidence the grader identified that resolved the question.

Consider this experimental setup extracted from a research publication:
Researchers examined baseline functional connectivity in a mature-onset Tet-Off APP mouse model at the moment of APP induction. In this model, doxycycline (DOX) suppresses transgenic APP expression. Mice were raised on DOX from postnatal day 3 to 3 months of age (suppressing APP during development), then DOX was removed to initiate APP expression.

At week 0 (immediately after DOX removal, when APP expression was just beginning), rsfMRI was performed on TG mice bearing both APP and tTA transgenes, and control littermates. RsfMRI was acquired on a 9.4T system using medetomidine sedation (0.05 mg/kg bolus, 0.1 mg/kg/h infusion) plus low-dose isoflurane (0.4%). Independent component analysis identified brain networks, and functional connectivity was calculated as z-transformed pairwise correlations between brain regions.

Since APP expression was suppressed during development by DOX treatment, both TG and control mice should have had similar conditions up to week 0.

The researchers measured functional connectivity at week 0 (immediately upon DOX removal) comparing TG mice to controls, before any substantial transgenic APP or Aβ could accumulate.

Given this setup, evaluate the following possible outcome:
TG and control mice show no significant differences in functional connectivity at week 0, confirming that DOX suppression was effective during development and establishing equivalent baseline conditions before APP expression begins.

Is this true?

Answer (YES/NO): YES